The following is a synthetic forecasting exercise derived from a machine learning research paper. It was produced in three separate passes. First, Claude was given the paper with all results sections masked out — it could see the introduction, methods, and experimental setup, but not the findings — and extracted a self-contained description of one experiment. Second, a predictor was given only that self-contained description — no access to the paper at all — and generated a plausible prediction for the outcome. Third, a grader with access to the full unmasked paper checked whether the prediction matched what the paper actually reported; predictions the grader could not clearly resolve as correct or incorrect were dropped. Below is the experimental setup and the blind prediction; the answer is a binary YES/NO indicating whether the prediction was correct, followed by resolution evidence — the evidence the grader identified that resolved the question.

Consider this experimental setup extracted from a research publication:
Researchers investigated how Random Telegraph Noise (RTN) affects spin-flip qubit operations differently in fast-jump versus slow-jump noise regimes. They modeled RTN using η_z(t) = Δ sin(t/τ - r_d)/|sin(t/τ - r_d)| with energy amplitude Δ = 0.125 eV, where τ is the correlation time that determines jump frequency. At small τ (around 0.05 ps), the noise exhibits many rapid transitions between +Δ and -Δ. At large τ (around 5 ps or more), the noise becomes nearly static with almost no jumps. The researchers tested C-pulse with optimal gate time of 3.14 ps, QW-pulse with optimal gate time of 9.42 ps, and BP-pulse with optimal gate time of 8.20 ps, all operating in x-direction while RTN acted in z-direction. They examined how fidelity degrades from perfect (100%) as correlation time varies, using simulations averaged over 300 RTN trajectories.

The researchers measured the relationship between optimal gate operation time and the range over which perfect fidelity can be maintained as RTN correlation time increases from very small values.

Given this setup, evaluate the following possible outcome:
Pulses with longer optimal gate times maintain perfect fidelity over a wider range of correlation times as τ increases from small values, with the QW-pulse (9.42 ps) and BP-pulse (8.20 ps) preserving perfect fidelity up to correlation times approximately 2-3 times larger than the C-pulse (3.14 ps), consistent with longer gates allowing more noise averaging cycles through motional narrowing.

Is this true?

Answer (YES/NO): NO